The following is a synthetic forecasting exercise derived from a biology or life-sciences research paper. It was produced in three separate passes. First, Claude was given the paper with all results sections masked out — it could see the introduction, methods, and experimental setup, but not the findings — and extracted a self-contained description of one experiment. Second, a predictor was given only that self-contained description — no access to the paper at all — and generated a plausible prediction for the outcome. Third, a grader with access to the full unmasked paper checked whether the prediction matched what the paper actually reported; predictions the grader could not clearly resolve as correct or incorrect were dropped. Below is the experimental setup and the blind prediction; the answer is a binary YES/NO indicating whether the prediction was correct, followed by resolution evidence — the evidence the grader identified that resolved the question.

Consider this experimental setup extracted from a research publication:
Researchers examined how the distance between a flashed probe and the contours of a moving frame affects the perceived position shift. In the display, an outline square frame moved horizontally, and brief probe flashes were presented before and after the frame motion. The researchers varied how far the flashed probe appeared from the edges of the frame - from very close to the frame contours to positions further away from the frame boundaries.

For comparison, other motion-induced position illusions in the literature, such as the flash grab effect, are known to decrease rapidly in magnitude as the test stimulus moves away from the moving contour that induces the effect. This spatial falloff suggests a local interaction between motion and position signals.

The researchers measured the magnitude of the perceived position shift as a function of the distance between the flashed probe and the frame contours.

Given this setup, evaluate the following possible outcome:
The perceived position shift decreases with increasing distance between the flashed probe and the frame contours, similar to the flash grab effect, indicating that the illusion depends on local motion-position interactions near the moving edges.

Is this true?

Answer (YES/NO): NO